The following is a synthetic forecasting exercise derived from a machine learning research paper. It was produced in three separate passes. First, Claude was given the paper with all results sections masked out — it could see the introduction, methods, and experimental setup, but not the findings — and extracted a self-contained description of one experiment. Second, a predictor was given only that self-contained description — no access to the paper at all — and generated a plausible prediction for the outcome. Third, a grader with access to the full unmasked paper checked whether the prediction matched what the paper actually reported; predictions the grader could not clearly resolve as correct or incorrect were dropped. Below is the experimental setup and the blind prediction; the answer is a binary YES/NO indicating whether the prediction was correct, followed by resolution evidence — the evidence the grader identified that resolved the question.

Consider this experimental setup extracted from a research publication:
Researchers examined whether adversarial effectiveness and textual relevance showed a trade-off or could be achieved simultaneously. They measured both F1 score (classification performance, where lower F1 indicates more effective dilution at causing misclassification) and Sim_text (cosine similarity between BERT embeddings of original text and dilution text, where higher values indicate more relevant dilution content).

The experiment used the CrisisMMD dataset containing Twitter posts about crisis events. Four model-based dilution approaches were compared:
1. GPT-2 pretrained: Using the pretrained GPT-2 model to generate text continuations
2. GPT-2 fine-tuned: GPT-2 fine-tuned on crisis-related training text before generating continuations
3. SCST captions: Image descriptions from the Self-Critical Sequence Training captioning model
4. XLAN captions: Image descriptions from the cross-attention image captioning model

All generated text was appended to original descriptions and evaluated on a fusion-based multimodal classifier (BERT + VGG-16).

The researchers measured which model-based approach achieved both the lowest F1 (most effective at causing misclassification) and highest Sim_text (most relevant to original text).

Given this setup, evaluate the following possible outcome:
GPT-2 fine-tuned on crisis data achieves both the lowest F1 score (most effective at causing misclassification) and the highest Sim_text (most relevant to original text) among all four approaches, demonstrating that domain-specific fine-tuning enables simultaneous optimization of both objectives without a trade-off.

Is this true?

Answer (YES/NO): YES